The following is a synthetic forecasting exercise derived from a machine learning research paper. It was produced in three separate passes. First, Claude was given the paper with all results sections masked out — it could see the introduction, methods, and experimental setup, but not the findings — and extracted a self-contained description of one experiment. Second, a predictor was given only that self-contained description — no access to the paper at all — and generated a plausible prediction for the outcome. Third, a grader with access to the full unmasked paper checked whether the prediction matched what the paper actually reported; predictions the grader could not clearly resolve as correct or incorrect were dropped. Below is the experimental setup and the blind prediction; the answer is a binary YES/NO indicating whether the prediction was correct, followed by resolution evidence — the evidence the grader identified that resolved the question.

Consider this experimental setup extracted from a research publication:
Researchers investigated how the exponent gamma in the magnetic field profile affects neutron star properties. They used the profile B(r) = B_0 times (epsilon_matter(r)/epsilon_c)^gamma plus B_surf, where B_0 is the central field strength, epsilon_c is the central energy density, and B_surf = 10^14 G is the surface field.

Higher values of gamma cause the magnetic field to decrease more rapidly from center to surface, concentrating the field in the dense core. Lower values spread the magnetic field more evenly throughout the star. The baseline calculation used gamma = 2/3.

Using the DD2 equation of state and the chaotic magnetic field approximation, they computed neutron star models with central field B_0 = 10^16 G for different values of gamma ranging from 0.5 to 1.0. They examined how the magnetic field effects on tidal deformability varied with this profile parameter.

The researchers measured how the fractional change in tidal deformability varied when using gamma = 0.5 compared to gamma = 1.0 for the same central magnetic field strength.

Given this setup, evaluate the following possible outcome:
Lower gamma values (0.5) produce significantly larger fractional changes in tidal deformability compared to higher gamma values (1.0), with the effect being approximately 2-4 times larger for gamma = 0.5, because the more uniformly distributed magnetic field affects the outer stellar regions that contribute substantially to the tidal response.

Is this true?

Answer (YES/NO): NO